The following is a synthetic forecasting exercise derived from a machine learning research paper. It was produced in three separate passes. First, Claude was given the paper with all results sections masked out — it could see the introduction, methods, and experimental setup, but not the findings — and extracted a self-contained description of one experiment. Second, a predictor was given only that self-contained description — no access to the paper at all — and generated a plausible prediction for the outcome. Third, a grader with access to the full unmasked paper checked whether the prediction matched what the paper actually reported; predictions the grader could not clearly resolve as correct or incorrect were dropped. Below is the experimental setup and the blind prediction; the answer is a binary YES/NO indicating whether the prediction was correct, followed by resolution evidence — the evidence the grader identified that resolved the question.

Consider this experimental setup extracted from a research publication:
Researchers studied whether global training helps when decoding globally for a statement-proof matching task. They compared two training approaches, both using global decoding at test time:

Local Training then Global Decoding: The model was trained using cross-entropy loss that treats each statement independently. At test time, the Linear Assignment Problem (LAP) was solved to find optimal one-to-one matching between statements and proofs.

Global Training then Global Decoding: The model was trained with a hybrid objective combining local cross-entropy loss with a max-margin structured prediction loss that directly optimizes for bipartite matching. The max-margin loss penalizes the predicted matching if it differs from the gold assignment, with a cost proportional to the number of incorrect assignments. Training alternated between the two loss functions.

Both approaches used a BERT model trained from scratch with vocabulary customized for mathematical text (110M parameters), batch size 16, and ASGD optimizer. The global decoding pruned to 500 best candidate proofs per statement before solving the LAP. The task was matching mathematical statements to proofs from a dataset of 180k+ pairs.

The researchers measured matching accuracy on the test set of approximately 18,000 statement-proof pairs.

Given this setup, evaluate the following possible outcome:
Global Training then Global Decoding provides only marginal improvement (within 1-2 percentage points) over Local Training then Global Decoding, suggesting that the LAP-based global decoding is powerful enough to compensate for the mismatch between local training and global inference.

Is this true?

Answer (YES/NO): NO